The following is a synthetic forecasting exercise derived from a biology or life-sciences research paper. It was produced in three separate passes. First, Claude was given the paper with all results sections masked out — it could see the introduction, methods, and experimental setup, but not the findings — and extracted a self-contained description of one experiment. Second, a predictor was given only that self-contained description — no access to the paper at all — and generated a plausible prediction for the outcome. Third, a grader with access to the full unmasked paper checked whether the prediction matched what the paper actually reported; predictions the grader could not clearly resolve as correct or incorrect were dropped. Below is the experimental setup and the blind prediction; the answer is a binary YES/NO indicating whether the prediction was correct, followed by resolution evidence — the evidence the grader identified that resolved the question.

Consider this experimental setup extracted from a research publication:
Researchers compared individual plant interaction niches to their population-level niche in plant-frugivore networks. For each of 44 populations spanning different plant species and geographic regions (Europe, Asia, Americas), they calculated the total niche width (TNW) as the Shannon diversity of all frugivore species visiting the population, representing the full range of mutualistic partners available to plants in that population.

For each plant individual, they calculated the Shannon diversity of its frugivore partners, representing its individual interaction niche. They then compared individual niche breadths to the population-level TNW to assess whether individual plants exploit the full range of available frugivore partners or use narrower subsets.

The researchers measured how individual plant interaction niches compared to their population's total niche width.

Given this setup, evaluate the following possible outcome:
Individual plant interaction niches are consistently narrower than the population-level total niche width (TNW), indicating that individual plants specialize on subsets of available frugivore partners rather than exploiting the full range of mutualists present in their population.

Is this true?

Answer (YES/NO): YES